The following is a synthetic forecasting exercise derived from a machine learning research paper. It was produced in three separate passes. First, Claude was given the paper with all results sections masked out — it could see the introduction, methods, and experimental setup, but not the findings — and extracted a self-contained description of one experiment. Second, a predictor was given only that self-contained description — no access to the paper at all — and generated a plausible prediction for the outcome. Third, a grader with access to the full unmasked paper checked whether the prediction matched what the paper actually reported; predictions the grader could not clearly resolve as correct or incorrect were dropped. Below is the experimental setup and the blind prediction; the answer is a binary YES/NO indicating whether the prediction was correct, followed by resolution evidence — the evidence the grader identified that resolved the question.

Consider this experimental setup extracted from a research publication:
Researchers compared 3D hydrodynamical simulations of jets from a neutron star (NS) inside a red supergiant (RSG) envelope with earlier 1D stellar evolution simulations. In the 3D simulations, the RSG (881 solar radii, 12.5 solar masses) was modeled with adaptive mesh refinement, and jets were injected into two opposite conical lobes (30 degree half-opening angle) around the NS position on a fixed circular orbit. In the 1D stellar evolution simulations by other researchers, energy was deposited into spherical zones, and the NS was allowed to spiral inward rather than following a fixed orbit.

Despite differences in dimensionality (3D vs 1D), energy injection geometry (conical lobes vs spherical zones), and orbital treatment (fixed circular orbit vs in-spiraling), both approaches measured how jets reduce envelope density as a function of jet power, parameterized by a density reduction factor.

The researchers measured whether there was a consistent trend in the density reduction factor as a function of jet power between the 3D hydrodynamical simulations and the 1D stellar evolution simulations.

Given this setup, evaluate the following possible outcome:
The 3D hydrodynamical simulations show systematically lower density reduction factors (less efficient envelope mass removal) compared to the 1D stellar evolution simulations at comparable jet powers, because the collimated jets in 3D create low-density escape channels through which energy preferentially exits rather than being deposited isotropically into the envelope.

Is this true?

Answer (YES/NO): NO